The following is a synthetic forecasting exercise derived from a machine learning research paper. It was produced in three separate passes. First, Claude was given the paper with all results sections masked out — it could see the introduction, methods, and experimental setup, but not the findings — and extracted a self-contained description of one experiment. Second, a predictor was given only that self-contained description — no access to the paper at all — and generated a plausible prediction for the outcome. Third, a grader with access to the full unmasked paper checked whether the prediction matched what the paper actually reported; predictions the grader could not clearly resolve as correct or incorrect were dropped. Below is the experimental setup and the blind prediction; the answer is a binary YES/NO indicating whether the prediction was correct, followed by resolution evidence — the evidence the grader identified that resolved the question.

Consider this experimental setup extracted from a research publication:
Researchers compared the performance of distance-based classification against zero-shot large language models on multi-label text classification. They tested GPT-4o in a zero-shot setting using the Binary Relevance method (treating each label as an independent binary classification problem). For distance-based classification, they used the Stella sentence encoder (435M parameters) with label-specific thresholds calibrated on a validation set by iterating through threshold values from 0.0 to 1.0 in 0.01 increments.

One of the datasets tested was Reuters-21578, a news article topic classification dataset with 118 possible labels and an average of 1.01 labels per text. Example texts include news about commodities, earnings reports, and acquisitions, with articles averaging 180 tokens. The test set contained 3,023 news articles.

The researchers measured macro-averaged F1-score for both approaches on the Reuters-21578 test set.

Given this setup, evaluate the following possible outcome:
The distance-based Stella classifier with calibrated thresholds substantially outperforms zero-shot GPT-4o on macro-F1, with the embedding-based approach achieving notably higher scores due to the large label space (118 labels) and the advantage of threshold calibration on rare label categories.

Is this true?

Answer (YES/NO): NO